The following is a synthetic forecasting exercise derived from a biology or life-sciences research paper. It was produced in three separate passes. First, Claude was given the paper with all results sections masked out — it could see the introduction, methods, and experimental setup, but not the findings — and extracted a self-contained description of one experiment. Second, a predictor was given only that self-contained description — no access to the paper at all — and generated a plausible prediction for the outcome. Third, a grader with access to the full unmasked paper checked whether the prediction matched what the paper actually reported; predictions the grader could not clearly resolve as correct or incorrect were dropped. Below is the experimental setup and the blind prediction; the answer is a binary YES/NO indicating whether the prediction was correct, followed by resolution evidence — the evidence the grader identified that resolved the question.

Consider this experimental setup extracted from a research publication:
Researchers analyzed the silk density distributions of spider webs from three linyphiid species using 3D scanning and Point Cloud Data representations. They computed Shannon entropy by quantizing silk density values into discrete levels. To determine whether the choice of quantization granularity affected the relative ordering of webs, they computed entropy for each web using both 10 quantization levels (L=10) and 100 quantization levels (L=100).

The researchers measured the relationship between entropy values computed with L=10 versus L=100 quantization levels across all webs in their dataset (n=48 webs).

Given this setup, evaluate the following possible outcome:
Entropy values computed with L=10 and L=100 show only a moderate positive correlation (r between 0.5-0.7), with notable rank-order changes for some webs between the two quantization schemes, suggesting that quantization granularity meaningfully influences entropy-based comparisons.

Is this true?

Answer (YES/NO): NO